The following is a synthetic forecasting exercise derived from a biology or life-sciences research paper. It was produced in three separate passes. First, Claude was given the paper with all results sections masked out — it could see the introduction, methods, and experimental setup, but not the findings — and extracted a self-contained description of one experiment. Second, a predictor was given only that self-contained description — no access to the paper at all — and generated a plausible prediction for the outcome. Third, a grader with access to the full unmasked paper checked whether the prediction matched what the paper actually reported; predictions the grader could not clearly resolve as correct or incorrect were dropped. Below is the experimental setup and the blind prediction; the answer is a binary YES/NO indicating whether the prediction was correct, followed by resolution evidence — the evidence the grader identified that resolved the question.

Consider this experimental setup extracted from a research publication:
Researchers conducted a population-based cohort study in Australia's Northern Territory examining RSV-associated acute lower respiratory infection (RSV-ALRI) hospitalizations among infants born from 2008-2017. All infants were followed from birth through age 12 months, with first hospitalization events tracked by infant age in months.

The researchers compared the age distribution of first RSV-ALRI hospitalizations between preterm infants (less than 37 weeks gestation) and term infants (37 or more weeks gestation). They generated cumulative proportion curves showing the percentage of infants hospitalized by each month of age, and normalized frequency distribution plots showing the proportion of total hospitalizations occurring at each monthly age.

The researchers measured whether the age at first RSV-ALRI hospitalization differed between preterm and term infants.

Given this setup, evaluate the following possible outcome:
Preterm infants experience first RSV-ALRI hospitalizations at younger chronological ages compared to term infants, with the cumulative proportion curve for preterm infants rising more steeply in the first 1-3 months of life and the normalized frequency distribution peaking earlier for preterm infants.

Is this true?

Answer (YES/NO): NO